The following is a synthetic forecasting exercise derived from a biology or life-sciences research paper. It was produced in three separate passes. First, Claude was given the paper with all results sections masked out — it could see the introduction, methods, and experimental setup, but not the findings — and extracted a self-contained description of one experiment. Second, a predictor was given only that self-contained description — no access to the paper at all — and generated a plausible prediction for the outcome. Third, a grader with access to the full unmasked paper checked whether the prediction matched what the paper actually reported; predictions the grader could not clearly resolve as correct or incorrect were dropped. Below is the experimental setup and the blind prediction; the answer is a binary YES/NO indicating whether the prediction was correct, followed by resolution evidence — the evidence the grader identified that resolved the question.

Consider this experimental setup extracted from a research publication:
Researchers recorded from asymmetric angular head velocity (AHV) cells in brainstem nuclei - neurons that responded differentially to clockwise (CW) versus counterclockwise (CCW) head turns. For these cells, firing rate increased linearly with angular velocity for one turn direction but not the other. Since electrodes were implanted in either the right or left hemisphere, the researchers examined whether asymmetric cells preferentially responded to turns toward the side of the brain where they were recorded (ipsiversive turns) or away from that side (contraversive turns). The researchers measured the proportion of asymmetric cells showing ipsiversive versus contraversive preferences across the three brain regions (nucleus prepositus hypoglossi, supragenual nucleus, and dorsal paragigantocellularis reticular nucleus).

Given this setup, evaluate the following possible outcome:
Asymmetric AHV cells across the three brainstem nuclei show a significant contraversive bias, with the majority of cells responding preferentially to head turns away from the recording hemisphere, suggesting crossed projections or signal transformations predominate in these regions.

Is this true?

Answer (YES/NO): NO